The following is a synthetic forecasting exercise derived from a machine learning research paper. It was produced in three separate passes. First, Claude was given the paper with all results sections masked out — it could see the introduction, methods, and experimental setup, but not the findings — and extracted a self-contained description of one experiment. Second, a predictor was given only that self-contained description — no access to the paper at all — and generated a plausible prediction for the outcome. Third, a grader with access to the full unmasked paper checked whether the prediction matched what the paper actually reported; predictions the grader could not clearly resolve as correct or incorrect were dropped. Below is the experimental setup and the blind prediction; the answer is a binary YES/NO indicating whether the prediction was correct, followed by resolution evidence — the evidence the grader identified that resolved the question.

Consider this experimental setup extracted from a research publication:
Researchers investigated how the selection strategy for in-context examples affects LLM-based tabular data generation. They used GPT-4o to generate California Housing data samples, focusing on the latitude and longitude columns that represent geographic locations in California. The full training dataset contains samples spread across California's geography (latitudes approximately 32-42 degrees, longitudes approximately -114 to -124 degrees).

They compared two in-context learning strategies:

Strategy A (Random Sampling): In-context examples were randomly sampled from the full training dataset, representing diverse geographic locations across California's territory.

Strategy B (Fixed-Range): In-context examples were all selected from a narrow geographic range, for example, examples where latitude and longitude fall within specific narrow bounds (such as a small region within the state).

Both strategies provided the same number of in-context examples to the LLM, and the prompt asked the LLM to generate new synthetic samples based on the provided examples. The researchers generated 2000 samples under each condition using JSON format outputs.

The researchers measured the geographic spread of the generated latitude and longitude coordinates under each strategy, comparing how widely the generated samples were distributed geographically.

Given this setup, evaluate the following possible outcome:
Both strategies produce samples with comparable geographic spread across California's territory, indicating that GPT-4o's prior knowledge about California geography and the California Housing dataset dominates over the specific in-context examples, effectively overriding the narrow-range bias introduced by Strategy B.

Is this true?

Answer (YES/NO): NO